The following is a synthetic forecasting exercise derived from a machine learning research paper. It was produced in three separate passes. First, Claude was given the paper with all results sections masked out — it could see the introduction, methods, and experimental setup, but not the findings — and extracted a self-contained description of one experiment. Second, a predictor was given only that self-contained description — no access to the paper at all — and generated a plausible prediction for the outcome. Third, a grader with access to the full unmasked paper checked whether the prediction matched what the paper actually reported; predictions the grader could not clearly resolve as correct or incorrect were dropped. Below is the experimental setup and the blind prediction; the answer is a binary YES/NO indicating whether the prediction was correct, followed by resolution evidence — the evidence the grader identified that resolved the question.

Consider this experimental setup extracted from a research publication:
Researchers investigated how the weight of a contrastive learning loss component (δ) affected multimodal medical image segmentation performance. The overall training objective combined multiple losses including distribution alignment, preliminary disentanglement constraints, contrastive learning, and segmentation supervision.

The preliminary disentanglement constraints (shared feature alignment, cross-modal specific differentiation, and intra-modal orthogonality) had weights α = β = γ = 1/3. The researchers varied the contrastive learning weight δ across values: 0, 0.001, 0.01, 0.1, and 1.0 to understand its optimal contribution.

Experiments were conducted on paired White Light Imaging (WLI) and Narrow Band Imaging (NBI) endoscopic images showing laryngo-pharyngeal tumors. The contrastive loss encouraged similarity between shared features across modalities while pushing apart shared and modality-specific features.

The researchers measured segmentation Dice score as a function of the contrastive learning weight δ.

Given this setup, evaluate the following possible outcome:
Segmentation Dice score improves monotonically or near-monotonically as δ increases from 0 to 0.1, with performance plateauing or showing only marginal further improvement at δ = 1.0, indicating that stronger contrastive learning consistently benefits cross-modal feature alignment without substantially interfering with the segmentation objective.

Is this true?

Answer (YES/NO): NO